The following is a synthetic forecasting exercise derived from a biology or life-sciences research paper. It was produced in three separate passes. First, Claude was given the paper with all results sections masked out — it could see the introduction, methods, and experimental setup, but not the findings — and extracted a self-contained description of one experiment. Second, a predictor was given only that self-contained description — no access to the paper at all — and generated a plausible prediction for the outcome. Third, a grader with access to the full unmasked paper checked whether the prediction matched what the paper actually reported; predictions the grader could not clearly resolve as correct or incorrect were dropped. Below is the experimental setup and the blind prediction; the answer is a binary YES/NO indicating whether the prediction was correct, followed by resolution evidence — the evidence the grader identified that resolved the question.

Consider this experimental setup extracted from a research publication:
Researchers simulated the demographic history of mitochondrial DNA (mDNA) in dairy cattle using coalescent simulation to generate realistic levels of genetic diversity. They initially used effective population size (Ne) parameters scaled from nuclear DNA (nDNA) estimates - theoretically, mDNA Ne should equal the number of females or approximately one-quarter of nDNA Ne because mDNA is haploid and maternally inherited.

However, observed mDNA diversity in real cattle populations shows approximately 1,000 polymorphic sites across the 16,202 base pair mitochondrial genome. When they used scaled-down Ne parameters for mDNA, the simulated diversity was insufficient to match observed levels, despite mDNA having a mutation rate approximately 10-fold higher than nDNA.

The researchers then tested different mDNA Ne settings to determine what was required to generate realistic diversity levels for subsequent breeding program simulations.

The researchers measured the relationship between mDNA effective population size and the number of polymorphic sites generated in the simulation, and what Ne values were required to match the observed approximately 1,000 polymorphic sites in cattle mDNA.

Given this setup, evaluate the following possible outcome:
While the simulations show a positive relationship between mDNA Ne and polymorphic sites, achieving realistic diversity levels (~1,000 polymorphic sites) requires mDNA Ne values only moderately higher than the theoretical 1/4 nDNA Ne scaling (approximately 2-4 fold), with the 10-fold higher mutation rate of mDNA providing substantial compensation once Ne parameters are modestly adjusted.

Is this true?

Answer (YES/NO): NO